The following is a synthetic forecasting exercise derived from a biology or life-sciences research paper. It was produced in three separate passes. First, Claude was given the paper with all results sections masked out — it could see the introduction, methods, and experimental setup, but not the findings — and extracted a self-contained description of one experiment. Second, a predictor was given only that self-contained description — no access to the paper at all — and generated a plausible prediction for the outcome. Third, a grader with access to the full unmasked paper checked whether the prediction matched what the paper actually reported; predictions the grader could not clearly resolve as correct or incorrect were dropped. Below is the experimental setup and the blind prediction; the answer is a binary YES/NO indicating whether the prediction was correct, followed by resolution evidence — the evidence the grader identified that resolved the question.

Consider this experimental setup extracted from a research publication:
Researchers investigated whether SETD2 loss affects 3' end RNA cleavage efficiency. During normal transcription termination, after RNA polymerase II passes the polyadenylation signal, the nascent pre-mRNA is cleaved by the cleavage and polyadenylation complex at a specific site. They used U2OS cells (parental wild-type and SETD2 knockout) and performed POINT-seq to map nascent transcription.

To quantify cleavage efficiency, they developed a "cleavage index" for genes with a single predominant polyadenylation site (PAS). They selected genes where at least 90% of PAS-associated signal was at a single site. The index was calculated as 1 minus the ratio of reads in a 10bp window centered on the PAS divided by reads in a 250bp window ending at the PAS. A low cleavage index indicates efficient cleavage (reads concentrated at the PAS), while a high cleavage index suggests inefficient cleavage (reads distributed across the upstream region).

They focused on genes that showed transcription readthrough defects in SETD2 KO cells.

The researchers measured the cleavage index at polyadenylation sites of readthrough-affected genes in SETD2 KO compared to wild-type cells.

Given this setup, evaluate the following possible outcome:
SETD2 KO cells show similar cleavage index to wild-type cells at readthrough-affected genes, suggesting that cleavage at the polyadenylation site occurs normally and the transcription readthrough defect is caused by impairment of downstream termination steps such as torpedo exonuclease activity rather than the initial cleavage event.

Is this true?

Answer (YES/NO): NO